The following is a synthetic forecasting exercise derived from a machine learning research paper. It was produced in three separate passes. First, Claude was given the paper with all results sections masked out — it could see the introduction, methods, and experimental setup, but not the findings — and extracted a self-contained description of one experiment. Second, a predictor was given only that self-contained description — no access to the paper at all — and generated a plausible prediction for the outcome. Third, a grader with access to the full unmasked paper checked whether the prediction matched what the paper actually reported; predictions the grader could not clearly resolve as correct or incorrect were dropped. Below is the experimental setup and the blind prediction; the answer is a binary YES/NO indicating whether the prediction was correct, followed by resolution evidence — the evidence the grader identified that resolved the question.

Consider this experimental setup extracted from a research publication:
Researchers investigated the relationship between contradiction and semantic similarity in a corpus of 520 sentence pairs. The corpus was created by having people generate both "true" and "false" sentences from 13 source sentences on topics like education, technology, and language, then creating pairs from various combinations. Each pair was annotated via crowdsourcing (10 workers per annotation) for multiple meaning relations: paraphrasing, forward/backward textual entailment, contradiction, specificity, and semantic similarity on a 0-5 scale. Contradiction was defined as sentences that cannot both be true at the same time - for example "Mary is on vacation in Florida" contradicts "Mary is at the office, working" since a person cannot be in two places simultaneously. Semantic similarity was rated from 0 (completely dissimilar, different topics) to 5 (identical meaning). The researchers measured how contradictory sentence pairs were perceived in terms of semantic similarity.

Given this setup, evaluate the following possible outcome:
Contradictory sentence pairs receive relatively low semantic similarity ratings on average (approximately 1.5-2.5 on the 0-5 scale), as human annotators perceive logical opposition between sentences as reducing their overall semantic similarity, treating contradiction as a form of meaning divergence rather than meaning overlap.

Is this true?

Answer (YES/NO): NO